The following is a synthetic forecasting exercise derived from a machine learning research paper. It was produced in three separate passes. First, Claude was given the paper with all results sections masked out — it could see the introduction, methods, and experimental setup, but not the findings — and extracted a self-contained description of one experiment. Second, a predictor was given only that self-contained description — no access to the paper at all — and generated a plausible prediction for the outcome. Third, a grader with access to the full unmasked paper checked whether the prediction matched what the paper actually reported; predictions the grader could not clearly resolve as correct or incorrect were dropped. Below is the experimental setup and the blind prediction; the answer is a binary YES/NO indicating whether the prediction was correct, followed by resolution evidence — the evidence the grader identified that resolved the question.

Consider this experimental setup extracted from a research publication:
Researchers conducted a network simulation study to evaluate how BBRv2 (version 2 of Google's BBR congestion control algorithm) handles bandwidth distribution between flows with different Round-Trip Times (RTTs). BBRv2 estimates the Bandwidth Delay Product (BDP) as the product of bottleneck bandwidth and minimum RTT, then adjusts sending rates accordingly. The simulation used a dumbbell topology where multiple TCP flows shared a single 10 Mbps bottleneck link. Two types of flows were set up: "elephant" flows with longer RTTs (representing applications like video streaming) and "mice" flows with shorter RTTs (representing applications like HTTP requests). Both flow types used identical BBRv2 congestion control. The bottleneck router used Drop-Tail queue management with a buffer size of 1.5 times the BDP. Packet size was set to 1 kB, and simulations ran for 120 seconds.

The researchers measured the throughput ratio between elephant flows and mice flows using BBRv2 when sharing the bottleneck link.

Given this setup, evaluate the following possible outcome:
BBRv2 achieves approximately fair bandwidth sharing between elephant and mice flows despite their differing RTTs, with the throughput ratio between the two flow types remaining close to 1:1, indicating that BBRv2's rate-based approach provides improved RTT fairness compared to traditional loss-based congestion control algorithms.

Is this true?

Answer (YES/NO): NO